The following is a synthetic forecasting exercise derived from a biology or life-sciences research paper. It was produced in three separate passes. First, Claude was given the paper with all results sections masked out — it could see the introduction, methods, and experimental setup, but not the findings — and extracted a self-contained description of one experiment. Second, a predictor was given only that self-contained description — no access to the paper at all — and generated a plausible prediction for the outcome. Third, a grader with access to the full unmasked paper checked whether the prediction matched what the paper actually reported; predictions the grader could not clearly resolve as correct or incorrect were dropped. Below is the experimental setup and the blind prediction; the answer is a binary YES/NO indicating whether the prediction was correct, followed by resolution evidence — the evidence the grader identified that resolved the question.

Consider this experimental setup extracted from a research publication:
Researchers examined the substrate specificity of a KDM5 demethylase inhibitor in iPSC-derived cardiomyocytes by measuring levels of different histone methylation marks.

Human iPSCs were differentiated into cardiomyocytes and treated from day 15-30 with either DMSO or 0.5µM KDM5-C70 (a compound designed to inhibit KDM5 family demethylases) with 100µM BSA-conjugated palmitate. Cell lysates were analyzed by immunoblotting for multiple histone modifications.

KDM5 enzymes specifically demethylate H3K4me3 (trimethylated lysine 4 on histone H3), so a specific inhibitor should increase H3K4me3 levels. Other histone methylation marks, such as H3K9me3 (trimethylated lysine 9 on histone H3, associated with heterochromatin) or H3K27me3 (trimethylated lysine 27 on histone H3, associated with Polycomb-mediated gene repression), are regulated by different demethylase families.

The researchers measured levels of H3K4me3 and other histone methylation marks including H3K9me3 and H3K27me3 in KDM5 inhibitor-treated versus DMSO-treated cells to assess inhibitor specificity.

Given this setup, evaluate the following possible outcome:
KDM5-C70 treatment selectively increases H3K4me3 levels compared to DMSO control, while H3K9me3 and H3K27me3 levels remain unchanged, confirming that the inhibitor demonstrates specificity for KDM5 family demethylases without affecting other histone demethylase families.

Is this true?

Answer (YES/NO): YES